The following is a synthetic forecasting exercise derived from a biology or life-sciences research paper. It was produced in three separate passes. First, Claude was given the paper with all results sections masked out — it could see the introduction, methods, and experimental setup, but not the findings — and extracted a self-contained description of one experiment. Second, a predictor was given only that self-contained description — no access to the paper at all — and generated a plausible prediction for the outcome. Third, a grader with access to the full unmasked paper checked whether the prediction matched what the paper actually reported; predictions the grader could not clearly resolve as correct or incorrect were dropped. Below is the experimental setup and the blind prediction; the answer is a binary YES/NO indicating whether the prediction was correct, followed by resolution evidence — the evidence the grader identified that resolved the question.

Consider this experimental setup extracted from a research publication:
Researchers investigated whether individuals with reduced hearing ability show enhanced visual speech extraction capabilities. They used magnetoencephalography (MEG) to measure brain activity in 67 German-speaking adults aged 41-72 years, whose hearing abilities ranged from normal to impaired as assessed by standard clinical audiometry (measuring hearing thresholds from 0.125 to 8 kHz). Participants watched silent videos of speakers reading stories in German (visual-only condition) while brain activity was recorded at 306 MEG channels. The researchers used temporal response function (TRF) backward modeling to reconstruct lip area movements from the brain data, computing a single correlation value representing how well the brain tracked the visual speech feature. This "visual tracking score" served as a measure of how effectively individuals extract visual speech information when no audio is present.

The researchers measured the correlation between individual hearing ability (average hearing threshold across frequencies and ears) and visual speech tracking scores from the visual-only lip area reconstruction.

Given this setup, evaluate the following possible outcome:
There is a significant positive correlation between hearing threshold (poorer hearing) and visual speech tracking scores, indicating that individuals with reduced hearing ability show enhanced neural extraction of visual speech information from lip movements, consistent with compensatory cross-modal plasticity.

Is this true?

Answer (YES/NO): NO